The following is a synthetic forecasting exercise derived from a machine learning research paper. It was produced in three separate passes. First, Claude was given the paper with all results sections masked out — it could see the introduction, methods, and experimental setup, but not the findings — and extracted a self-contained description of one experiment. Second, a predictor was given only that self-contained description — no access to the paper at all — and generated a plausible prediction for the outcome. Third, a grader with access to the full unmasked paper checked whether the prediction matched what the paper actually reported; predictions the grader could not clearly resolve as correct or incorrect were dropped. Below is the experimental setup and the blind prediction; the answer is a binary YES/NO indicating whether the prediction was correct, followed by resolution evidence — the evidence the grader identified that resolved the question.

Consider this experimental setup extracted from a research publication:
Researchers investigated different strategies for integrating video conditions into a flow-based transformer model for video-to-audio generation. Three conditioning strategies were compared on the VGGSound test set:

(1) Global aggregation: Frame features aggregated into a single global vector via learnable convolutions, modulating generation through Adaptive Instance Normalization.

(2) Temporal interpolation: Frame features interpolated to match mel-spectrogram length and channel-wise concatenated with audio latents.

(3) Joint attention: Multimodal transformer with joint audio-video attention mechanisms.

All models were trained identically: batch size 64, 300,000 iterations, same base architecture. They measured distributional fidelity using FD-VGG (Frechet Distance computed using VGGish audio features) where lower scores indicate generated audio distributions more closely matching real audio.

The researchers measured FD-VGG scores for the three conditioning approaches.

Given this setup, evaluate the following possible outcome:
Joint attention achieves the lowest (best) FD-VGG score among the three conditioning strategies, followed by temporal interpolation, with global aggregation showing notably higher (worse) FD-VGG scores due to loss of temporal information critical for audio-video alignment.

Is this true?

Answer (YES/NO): NO